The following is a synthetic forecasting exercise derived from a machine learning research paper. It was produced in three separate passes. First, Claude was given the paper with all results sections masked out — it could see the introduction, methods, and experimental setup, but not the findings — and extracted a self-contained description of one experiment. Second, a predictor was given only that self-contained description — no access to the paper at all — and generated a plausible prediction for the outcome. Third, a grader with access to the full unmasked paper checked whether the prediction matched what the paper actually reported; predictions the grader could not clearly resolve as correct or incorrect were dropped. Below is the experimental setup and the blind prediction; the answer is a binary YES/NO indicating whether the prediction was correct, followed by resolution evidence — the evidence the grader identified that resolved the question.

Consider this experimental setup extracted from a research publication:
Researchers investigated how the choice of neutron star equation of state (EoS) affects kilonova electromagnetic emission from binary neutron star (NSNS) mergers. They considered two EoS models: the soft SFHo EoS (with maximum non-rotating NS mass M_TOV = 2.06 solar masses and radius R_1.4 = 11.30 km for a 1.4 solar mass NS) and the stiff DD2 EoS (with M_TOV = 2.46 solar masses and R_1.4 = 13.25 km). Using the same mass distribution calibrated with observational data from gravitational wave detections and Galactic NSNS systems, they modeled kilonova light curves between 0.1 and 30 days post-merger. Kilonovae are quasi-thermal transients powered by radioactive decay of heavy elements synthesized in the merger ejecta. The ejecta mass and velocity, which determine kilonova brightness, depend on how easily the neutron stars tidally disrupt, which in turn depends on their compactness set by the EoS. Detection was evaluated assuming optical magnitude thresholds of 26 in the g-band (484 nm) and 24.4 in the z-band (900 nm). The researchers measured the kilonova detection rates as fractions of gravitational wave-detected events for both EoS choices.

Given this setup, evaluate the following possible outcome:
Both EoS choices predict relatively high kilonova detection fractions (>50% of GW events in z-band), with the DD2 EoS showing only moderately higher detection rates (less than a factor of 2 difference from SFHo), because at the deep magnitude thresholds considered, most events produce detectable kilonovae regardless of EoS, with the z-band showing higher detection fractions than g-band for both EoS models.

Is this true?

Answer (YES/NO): NO